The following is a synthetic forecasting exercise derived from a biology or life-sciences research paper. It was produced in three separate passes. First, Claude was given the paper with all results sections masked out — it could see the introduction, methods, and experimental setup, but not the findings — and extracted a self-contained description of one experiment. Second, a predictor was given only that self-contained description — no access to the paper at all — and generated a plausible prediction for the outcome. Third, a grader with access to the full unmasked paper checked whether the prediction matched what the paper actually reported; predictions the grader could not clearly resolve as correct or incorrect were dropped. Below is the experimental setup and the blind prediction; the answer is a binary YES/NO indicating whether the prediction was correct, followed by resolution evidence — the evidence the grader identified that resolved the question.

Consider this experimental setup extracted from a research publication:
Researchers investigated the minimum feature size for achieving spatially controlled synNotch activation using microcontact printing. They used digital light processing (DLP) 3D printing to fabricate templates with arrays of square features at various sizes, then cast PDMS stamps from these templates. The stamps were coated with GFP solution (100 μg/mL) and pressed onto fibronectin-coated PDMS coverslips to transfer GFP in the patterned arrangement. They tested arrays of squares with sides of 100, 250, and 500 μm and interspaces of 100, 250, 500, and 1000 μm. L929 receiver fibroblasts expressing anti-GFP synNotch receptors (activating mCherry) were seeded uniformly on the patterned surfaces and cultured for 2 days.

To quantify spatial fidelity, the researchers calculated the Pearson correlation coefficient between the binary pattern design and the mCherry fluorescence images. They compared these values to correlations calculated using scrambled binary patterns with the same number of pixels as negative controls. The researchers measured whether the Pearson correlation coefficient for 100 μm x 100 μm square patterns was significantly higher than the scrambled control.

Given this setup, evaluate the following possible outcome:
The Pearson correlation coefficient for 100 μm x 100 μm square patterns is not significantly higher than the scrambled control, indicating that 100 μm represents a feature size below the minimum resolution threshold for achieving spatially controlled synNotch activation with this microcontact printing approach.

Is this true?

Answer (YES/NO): YES